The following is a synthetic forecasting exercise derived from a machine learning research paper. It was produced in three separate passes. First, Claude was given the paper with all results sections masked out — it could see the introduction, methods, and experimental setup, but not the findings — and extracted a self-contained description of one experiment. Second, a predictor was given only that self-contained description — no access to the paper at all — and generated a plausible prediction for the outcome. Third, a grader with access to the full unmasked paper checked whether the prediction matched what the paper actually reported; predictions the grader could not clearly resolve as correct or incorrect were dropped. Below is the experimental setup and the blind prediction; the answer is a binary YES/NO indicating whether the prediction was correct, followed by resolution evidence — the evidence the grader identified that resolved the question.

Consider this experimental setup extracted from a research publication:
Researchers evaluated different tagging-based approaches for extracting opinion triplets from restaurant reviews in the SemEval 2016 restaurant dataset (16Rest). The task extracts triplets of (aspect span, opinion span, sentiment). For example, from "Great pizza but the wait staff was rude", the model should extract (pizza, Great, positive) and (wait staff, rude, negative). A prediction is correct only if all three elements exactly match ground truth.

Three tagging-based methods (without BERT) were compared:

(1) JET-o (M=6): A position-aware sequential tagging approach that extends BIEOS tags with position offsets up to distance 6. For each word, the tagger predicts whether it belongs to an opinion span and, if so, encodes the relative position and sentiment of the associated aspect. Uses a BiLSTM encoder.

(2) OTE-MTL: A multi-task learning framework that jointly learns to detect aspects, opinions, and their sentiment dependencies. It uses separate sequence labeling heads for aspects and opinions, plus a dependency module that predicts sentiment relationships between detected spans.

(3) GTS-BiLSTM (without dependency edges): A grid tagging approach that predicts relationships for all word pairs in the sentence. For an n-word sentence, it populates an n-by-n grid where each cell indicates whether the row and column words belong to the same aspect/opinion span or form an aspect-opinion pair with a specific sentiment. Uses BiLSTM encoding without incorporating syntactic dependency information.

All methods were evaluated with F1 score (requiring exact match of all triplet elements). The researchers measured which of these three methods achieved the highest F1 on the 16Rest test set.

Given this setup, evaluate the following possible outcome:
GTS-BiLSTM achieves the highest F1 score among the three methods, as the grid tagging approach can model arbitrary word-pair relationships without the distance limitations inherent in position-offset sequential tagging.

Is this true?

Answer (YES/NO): NO